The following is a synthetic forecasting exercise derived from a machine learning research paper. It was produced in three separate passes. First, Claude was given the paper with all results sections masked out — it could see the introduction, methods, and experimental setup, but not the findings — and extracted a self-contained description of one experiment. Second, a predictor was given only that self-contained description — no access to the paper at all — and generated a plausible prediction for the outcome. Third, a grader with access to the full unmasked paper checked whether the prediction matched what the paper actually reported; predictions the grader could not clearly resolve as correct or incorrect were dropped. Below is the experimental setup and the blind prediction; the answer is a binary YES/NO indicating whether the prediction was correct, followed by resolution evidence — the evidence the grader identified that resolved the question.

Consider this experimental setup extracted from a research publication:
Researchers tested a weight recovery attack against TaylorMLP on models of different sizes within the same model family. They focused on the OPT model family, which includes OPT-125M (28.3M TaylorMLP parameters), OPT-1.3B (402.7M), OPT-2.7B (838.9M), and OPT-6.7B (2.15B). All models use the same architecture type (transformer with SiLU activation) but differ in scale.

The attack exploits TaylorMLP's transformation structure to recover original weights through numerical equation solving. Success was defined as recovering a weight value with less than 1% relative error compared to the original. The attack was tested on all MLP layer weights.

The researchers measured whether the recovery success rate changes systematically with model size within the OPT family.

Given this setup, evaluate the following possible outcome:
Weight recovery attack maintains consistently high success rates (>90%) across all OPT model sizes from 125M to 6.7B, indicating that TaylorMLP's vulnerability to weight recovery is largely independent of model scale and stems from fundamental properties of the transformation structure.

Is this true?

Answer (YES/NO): YES